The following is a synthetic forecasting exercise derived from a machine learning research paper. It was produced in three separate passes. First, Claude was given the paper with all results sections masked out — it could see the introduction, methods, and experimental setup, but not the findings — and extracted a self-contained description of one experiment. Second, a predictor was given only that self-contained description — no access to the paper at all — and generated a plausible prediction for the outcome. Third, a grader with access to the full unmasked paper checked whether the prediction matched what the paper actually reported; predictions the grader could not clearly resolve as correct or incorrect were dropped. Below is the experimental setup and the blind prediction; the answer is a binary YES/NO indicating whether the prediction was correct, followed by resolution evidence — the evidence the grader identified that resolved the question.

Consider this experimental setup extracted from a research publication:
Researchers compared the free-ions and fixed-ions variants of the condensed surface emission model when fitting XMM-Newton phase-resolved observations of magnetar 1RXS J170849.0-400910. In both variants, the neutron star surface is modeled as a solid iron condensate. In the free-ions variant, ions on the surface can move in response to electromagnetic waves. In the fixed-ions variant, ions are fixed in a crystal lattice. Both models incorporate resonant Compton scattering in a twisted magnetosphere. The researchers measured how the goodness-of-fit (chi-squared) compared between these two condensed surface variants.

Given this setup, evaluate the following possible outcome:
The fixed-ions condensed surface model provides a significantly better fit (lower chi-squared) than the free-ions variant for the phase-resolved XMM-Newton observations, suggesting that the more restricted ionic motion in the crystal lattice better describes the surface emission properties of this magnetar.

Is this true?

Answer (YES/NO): YES